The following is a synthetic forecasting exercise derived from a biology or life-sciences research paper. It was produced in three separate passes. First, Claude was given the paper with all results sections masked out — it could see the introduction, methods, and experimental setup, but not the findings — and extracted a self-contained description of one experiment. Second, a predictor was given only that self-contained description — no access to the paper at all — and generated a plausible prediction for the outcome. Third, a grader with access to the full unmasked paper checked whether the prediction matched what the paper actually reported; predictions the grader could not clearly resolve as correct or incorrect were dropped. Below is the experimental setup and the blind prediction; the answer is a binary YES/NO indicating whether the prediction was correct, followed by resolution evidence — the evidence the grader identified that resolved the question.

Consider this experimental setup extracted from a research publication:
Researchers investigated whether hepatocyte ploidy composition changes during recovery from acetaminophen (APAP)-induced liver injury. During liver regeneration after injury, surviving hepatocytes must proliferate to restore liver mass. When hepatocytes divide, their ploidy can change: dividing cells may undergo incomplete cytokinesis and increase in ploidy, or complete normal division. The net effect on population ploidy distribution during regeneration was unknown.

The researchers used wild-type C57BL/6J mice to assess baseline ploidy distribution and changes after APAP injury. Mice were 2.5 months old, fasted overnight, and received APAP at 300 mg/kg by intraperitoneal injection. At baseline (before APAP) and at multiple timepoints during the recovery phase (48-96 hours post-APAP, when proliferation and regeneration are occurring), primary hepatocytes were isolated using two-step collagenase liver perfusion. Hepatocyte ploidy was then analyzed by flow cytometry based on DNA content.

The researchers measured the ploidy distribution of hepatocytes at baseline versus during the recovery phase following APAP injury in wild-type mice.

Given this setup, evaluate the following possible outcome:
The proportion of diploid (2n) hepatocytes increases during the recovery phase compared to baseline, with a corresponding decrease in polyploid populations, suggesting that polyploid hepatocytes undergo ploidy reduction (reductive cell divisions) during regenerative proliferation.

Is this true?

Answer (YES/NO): NO